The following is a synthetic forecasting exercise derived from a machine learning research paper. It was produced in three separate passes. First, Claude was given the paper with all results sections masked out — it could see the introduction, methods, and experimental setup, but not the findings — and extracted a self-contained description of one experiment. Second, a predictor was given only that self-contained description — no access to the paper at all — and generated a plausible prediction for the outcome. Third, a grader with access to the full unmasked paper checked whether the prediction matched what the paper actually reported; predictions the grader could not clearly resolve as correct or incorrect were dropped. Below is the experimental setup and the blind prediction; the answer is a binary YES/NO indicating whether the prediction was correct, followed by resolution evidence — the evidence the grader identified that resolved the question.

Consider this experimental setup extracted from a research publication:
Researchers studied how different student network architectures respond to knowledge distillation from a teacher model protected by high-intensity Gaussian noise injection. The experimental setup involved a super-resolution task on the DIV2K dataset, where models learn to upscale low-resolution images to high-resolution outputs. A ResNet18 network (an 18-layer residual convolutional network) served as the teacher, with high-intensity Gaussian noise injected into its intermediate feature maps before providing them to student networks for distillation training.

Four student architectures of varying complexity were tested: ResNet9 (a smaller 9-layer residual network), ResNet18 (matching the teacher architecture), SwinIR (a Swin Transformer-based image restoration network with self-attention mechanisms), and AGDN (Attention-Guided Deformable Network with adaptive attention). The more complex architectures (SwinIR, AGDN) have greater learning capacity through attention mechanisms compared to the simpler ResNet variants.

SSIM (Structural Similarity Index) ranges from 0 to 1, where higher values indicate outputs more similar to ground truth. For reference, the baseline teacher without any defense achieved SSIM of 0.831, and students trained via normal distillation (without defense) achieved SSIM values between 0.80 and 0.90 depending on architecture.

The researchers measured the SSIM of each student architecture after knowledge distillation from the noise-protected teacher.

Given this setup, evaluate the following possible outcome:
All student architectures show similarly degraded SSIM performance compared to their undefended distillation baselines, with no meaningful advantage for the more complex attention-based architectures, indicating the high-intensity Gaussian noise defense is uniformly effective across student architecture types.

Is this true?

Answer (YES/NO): NO